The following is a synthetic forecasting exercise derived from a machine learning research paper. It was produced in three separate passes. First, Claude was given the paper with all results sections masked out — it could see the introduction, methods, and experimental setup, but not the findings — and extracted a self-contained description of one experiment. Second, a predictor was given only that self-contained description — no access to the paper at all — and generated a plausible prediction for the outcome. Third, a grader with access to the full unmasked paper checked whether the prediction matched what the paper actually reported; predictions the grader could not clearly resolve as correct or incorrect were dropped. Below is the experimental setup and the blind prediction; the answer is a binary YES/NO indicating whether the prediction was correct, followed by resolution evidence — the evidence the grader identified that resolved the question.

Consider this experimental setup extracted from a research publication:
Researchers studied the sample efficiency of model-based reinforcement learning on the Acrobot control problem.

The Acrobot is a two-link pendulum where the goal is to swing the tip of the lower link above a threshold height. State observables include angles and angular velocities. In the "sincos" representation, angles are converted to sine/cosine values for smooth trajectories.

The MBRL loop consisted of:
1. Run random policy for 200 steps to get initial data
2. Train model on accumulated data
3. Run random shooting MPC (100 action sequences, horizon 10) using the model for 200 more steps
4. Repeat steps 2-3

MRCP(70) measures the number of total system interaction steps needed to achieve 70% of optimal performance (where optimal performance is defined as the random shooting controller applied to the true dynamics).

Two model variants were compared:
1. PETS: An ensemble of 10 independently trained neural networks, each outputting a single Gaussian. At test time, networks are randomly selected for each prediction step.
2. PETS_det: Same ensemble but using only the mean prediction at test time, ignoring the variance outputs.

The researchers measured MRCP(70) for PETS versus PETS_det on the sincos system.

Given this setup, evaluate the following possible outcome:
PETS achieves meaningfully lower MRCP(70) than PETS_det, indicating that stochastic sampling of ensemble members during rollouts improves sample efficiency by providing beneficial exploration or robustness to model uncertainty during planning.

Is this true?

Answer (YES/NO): NO